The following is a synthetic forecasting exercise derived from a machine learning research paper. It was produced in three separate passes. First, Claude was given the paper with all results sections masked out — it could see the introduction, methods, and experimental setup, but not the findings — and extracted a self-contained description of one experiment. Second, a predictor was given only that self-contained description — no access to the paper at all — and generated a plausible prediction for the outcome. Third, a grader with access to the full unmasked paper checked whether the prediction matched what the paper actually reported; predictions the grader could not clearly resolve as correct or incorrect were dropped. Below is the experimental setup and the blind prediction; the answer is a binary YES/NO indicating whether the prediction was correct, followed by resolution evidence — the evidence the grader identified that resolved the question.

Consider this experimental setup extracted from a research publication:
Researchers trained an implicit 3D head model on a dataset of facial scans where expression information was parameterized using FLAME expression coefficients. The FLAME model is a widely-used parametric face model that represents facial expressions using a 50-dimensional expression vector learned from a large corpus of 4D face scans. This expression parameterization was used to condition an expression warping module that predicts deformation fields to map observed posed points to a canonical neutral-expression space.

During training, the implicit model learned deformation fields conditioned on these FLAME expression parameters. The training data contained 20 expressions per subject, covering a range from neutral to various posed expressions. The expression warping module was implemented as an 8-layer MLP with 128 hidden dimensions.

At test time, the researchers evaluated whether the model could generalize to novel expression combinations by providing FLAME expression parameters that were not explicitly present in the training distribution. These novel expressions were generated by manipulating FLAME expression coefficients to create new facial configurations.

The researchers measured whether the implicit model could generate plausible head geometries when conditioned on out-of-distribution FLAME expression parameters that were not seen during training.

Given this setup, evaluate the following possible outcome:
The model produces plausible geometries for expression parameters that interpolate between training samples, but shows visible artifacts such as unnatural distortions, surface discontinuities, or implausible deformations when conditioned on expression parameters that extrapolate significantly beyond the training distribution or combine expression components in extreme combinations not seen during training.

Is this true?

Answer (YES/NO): NO